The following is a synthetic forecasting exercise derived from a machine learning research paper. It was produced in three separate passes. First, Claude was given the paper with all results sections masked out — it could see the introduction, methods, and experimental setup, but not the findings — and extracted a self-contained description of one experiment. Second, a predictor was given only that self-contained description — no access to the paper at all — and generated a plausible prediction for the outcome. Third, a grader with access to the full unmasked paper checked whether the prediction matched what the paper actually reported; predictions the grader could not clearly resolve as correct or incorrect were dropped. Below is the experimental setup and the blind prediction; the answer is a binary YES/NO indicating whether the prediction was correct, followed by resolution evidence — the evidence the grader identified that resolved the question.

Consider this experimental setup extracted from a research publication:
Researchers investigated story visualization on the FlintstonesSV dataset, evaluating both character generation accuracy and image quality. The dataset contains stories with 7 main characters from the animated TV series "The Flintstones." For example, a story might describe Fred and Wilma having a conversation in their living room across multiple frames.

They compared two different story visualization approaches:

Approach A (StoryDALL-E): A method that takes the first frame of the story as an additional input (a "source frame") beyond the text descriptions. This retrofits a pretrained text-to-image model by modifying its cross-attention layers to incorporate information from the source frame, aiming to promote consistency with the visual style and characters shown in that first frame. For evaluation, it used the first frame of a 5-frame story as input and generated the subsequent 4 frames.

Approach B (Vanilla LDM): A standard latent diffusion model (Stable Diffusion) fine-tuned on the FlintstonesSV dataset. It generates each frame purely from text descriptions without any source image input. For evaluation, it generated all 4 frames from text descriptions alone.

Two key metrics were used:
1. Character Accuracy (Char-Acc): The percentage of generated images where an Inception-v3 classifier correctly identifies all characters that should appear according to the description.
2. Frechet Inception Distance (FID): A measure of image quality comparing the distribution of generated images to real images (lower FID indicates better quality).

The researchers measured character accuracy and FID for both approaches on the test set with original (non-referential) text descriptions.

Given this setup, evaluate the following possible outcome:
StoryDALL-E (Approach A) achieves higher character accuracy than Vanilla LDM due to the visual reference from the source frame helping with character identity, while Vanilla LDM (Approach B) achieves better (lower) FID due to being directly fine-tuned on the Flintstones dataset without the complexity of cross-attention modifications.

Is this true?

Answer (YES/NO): NO